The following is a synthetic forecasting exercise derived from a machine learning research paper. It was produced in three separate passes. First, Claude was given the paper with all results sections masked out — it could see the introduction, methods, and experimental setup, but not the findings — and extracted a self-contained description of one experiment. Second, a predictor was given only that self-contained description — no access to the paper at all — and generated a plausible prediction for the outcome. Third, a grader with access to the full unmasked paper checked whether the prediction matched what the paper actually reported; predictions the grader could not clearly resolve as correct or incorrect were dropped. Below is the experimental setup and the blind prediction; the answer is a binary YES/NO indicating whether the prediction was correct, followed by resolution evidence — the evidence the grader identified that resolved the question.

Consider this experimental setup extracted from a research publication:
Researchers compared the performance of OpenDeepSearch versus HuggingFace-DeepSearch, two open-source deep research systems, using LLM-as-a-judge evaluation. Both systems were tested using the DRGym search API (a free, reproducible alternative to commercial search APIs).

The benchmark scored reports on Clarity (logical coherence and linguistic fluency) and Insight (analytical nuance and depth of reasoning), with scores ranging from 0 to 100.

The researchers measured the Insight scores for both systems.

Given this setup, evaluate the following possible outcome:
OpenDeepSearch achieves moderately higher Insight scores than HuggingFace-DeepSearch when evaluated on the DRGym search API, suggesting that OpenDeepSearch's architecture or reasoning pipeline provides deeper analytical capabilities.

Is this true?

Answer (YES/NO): NO